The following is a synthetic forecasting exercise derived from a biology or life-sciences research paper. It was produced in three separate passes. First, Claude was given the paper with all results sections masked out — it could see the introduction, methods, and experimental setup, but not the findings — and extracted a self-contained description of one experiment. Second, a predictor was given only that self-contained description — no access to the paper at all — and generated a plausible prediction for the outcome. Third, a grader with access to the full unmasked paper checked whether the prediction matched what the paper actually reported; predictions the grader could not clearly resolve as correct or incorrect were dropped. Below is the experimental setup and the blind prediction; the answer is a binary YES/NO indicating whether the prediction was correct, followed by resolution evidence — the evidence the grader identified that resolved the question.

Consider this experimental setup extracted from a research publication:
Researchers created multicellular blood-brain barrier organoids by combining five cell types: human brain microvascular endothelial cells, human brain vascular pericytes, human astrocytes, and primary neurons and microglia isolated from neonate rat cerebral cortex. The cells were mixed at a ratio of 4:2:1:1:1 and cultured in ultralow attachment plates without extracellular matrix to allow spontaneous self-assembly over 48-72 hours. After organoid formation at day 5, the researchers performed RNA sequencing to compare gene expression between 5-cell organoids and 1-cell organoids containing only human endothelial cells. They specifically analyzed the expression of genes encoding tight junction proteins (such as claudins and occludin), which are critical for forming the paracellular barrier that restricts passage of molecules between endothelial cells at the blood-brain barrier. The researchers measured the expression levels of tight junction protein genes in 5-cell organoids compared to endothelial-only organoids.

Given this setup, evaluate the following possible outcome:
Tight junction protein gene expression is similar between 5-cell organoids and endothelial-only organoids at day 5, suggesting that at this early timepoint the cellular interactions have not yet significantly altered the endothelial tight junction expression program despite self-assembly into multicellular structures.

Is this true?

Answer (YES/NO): NO